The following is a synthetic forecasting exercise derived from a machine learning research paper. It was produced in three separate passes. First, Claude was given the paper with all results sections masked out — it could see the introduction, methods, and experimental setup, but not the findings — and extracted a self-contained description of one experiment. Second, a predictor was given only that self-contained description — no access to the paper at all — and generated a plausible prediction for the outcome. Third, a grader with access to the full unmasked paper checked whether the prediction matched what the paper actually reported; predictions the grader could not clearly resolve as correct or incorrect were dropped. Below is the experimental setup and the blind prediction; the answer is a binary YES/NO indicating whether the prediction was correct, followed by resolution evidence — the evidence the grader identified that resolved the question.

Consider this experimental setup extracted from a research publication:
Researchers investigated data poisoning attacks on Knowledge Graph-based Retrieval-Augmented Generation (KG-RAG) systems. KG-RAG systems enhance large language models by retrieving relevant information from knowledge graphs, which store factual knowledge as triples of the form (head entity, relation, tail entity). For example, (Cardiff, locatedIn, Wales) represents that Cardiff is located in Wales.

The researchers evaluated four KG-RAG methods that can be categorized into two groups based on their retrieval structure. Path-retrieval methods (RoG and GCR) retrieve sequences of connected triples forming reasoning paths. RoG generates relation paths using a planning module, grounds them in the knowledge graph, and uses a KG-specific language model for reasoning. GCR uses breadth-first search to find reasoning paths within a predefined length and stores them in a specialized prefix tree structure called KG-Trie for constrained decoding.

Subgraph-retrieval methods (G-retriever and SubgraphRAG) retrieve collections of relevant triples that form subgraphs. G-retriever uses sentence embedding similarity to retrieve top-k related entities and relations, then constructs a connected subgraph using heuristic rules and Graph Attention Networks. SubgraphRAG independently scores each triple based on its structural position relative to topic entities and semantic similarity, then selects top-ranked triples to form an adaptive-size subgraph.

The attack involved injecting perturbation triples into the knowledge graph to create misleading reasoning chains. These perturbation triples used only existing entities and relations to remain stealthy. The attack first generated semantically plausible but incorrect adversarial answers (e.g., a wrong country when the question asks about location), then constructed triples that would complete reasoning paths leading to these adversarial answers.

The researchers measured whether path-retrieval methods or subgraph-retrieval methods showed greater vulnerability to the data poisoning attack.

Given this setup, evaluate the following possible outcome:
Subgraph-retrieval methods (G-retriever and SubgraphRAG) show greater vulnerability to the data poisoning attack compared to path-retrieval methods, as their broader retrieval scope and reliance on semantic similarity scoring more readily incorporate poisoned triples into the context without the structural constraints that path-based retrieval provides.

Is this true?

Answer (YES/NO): NO